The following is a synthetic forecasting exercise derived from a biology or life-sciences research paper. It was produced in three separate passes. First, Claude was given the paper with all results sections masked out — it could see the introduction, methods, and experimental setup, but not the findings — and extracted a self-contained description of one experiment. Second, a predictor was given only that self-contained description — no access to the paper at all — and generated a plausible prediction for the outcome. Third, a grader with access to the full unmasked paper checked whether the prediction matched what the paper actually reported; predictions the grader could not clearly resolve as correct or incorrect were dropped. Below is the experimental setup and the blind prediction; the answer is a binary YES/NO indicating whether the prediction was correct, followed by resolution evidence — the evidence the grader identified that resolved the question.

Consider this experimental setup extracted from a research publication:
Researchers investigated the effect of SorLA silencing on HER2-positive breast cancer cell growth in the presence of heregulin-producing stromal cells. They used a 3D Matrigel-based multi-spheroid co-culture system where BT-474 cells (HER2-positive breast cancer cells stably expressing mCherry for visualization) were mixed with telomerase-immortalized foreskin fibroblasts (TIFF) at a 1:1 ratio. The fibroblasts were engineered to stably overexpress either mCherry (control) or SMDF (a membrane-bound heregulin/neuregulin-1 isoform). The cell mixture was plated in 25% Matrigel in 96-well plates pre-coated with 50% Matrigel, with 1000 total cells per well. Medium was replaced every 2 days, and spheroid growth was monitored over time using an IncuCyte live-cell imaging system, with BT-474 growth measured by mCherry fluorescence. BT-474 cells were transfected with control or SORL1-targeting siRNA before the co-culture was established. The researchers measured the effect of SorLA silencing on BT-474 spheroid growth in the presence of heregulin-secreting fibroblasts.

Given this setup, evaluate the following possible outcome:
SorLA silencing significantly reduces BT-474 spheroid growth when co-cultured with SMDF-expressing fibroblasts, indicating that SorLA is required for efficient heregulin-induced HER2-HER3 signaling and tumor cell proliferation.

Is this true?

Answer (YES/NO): YES